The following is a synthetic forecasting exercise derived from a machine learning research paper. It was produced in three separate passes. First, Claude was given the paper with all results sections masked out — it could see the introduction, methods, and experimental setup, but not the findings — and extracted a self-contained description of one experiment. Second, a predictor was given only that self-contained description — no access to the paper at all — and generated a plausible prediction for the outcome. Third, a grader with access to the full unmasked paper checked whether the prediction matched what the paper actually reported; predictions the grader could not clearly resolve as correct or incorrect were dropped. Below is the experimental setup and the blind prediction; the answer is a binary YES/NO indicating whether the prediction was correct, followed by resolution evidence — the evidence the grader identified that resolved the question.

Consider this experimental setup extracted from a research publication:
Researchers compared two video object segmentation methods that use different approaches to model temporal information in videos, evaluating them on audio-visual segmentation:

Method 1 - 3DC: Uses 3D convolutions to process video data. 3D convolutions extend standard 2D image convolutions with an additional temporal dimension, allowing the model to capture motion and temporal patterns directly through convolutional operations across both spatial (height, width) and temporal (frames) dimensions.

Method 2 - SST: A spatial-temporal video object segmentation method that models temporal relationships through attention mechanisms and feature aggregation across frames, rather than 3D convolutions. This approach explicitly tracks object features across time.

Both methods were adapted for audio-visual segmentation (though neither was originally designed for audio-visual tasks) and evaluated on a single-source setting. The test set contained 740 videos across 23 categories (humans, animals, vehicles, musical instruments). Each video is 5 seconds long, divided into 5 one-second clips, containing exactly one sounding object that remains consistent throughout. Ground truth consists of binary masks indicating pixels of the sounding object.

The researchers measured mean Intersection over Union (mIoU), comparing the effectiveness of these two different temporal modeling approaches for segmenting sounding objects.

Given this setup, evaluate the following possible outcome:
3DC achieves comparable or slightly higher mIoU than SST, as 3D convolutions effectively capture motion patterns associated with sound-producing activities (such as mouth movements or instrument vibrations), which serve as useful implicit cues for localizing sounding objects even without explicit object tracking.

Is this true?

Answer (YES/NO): NO